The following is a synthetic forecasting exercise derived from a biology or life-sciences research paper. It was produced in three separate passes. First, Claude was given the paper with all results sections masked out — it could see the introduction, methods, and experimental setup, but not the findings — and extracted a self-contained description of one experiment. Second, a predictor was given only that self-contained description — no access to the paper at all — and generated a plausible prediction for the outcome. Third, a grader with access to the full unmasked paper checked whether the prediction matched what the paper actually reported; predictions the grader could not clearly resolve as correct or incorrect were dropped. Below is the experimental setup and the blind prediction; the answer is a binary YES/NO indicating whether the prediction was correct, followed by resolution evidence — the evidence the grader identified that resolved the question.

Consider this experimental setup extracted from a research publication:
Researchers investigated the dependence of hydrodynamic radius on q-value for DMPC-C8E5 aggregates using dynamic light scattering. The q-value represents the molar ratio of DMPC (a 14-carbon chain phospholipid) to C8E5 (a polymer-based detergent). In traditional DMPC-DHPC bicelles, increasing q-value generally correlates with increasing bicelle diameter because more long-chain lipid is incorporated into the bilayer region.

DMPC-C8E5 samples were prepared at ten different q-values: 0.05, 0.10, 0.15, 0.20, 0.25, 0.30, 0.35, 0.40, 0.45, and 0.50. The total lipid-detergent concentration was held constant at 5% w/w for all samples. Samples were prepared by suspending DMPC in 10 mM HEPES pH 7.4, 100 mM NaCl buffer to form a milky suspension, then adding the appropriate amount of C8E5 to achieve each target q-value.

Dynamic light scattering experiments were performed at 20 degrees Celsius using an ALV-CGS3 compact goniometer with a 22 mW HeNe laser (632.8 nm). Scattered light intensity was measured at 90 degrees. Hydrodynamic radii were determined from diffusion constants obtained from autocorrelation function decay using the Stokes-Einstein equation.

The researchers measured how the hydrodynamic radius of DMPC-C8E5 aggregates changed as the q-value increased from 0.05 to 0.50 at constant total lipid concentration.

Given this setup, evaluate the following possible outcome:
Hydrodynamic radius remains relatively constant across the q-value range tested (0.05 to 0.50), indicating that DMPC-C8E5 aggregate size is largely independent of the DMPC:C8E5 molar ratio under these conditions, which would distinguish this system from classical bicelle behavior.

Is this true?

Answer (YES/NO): NO